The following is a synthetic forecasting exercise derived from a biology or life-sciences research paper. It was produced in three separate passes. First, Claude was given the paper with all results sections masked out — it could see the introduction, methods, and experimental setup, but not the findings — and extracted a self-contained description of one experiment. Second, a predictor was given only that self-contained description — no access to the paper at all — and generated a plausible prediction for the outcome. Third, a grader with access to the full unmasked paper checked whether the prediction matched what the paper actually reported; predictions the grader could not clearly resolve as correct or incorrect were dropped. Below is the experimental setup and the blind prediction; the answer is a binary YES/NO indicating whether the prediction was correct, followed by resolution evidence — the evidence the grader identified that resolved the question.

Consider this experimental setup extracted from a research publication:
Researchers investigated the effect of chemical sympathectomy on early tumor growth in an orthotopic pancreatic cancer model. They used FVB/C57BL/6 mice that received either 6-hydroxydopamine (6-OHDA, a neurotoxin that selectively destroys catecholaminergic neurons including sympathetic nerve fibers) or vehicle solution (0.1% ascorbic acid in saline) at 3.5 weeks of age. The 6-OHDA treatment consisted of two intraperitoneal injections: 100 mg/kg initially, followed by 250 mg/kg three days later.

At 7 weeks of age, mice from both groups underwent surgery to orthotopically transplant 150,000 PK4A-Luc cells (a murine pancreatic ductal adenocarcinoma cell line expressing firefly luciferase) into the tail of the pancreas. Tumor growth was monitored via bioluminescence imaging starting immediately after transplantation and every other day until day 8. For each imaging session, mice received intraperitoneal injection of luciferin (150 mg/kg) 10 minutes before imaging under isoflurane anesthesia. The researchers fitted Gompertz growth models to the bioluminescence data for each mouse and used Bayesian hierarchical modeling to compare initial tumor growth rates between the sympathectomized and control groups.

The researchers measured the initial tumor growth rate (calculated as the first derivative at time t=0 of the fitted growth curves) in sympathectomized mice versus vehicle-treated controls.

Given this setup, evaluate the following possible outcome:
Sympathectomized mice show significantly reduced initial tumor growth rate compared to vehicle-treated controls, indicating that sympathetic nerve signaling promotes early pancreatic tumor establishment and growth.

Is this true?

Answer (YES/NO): NO